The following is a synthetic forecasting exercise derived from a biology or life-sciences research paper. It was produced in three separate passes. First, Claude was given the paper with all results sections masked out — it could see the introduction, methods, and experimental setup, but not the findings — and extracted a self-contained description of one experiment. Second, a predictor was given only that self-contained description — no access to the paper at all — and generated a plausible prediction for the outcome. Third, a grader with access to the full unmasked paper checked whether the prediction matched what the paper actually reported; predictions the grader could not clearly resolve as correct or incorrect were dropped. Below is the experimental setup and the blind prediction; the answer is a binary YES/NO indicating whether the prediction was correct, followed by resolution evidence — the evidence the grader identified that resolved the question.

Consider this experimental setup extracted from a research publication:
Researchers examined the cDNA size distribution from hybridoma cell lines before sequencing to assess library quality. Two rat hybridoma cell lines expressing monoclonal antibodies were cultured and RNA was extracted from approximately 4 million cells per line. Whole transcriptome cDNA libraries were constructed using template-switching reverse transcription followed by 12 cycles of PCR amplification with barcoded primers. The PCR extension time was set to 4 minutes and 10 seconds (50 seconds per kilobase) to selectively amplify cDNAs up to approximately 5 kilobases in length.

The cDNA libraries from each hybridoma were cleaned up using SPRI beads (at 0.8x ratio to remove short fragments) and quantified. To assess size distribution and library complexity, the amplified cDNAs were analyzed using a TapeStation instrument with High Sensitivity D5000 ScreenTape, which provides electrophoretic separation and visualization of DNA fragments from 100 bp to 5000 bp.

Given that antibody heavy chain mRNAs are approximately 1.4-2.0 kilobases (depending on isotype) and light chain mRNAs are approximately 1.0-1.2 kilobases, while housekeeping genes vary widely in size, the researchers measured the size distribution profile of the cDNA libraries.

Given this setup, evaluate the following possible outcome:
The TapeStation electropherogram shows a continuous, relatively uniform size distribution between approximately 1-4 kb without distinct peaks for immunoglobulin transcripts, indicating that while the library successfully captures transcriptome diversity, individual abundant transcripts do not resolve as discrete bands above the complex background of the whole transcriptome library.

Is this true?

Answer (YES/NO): NO